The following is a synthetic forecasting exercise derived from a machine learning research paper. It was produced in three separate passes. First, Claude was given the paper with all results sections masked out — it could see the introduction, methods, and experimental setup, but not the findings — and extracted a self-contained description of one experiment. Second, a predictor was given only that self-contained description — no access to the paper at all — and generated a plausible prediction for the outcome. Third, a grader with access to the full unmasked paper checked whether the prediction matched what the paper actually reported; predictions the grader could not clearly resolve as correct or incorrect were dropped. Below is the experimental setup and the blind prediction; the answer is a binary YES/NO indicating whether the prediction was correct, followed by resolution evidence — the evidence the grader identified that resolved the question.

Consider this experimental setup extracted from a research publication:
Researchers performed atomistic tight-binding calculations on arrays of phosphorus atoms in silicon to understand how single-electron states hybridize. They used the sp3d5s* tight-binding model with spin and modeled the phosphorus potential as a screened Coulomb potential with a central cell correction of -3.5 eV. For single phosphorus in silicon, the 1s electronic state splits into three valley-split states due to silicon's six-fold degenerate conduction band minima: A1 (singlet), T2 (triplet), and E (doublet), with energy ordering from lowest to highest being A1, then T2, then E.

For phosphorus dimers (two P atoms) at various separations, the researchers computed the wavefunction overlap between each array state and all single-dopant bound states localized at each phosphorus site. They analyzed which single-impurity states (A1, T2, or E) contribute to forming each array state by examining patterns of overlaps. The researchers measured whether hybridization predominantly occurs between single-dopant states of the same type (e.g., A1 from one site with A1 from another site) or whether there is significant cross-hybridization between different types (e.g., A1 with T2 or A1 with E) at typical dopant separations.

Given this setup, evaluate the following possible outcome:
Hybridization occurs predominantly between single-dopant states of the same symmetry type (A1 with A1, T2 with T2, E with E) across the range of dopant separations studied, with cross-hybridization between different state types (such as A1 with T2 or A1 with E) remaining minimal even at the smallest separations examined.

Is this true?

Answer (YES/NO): NO